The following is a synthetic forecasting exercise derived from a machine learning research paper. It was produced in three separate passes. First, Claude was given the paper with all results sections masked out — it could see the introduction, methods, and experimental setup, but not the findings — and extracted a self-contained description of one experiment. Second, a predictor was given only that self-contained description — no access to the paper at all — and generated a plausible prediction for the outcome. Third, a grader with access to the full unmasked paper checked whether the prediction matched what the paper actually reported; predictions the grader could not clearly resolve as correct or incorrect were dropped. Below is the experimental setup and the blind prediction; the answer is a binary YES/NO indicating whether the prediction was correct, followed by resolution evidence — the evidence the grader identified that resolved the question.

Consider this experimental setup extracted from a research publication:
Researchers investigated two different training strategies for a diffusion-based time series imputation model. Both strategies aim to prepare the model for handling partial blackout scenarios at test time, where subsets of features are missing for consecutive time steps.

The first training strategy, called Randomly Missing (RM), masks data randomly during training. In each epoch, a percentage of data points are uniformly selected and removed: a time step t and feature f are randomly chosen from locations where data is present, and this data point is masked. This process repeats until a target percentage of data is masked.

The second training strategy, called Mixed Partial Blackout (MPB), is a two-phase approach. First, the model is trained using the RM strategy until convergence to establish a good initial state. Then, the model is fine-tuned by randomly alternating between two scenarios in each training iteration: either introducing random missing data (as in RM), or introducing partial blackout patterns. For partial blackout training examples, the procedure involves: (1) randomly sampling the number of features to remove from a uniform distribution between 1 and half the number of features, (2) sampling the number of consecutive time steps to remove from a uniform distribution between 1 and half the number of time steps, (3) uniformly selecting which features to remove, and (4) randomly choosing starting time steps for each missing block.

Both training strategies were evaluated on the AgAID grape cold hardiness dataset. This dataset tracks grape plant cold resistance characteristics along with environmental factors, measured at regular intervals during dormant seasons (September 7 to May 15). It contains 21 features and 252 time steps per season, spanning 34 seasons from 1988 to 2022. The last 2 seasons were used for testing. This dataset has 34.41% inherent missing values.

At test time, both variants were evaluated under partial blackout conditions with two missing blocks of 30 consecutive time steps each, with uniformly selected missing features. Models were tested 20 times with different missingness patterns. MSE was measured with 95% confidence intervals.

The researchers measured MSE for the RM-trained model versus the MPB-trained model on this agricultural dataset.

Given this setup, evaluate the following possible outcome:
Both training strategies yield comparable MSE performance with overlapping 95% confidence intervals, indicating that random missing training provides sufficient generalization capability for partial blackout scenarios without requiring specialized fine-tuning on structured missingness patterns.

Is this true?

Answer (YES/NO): NO